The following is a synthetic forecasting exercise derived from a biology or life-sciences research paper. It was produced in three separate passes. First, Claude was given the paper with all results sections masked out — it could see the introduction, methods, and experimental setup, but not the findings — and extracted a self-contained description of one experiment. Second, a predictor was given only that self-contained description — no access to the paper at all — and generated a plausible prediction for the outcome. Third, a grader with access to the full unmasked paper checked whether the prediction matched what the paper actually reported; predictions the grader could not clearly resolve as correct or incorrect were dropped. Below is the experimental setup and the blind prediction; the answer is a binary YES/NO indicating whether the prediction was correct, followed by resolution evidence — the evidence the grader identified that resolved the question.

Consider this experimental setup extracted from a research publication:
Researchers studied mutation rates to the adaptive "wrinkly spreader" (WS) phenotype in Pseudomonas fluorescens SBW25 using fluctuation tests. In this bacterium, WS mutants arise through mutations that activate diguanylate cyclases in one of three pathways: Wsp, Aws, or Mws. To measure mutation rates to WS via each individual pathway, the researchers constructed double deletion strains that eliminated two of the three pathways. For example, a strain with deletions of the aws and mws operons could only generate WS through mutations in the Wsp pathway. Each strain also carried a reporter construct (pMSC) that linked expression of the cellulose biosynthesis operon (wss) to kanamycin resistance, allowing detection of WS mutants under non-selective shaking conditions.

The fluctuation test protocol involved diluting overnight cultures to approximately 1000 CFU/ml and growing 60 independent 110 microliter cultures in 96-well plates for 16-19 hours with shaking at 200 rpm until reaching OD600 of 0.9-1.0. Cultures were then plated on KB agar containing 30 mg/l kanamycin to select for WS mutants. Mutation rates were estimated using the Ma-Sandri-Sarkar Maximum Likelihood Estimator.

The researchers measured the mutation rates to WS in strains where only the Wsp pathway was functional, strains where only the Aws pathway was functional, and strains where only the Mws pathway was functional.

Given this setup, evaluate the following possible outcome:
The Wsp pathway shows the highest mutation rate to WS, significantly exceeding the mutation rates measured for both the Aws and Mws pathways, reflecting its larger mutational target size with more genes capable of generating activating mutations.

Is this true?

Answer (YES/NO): NO